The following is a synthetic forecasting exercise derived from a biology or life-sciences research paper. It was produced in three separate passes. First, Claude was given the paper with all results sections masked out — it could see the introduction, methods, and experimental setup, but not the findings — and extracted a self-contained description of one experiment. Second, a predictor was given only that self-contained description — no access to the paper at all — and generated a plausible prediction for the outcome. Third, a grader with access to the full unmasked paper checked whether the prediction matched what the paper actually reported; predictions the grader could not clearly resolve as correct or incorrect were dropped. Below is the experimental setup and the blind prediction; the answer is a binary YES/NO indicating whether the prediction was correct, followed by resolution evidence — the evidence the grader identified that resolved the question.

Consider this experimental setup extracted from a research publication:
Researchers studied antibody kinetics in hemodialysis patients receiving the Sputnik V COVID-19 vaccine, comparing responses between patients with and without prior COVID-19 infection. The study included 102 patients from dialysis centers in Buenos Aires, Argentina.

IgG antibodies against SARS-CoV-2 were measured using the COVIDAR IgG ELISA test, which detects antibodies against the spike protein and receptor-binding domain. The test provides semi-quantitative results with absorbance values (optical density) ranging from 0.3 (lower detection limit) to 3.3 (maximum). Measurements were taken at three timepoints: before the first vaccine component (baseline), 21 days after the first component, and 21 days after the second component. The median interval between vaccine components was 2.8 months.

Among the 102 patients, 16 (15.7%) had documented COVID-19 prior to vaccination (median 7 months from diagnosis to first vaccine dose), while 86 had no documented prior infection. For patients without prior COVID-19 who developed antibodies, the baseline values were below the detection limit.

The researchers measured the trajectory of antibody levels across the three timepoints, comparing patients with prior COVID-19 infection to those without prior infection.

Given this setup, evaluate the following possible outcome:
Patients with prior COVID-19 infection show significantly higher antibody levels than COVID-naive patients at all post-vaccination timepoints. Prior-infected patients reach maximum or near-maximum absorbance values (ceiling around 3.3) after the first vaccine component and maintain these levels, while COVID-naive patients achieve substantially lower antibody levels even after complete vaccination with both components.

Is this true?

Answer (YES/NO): YES